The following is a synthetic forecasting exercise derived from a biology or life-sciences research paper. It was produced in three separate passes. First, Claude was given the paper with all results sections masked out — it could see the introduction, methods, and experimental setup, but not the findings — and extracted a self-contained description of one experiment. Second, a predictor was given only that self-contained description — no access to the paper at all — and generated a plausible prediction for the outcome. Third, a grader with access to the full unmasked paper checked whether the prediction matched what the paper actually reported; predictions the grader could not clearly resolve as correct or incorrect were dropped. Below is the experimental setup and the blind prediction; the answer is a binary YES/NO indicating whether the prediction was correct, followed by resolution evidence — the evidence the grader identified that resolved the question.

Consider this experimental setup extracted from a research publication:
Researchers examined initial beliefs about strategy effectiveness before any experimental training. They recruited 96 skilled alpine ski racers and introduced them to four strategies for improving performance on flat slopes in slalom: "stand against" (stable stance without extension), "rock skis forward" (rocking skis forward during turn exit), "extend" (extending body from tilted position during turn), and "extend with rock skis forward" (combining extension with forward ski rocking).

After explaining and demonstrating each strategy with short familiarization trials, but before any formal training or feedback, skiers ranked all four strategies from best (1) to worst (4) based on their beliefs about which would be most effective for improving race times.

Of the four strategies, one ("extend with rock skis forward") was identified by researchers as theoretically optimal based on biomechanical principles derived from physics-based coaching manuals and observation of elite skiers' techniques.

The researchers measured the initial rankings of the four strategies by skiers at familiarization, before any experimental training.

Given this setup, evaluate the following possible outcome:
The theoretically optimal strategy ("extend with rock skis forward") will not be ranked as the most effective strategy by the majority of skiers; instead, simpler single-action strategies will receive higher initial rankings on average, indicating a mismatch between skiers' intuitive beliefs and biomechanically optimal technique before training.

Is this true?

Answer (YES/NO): NO